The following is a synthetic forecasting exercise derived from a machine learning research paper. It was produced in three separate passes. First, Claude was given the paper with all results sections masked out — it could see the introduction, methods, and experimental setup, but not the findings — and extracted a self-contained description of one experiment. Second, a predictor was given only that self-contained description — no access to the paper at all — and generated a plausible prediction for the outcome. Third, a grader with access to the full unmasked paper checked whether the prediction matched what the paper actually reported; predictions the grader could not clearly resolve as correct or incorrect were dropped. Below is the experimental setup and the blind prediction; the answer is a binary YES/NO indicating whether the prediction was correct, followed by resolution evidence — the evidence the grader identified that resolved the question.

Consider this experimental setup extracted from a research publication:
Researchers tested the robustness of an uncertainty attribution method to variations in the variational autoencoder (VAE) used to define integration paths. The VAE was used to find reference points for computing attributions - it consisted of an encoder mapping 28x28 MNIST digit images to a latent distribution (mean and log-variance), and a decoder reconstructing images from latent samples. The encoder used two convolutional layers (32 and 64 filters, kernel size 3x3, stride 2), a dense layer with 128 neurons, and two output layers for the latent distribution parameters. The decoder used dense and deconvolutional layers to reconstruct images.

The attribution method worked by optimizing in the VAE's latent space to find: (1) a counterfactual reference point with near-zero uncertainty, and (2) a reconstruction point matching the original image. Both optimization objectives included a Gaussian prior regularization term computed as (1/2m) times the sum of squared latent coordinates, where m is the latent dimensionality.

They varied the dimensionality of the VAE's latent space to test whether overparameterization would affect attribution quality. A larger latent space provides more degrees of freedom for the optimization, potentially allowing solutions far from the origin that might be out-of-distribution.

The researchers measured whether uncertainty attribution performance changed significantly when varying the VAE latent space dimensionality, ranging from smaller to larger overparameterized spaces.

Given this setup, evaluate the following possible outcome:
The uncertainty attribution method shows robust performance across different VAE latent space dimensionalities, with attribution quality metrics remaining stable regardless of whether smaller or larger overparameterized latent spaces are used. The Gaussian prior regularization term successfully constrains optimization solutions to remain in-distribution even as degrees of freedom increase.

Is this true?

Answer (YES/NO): YES